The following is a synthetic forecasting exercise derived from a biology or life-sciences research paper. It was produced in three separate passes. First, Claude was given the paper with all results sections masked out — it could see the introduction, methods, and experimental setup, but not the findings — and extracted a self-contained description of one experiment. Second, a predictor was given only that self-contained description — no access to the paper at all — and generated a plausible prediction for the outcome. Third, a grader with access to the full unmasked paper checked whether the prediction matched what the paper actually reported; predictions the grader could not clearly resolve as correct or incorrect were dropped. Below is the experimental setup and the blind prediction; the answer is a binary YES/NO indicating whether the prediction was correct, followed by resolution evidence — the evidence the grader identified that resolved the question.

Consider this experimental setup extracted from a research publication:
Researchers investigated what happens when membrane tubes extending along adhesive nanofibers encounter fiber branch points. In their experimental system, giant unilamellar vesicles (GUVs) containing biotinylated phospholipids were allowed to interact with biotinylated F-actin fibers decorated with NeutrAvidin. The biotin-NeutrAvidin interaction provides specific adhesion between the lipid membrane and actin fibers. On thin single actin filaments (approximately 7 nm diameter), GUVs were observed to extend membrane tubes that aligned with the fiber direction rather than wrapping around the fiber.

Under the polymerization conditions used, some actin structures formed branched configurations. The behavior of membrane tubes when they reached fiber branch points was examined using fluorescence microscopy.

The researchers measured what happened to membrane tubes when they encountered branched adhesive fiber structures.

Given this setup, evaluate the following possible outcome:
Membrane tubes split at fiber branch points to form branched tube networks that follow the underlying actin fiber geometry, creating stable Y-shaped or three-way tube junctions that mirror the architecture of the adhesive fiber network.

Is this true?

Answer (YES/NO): YES